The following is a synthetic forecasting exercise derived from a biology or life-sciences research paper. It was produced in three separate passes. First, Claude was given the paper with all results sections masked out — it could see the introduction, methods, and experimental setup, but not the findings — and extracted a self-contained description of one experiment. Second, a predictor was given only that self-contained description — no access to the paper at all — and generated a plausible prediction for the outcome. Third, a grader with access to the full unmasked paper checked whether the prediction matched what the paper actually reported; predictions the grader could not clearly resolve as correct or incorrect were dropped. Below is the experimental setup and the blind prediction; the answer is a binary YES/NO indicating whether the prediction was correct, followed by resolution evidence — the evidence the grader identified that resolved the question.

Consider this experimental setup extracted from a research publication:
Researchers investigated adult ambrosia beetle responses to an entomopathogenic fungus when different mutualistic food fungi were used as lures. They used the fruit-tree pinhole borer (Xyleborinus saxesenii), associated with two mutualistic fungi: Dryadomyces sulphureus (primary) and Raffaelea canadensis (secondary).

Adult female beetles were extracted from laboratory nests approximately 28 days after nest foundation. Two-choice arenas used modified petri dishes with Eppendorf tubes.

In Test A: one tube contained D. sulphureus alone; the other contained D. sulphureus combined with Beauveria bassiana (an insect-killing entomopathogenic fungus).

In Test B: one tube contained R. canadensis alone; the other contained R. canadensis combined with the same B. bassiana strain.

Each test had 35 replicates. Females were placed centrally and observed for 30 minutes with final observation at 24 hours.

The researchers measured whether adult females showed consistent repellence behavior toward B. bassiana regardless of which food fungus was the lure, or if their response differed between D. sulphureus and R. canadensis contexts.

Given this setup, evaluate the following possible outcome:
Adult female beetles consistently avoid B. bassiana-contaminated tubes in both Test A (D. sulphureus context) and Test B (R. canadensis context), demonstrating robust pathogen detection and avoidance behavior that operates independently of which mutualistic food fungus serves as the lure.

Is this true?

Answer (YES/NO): NO